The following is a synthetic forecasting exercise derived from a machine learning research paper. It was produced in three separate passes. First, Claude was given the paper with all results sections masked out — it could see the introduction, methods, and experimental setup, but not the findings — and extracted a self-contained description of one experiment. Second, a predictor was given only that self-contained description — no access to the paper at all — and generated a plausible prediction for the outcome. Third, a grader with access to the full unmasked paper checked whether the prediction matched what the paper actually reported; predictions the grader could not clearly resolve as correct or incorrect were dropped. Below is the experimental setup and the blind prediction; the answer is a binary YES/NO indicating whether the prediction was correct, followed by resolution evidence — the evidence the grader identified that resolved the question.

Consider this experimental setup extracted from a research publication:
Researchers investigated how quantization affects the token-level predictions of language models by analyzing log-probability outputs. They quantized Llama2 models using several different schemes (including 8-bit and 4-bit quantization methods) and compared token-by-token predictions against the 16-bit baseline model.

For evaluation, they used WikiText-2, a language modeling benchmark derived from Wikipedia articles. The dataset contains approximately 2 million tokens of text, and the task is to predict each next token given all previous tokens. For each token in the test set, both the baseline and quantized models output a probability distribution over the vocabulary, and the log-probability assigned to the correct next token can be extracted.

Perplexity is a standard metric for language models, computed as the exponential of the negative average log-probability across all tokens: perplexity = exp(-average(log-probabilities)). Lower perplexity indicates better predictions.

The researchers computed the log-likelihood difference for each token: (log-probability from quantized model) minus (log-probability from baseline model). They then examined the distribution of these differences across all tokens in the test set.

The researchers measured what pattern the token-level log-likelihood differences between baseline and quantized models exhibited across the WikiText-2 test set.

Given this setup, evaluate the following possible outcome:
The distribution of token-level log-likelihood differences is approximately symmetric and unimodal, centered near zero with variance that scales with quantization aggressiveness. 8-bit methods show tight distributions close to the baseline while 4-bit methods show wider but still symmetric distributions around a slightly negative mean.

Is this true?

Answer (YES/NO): NO